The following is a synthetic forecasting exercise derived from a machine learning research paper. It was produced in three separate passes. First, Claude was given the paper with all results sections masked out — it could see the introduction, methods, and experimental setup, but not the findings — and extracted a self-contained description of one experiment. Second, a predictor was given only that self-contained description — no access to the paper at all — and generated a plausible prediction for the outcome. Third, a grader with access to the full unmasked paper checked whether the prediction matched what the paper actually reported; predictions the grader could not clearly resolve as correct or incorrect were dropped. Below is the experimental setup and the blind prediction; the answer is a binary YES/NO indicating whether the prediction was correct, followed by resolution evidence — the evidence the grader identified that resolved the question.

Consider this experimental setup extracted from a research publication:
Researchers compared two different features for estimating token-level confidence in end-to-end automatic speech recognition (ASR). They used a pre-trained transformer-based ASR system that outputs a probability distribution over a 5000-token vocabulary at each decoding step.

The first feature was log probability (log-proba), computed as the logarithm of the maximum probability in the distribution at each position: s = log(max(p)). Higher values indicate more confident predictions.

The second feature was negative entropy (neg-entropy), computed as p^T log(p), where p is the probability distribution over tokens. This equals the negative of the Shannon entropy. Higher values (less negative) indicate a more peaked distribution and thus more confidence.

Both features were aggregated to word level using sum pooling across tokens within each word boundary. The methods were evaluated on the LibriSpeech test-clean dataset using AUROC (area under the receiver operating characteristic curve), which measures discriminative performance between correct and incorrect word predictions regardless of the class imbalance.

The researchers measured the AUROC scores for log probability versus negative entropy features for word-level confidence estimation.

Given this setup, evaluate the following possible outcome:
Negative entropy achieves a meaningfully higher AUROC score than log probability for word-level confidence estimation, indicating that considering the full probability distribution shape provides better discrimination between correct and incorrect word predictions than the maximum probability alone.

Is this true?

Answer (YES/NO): NO